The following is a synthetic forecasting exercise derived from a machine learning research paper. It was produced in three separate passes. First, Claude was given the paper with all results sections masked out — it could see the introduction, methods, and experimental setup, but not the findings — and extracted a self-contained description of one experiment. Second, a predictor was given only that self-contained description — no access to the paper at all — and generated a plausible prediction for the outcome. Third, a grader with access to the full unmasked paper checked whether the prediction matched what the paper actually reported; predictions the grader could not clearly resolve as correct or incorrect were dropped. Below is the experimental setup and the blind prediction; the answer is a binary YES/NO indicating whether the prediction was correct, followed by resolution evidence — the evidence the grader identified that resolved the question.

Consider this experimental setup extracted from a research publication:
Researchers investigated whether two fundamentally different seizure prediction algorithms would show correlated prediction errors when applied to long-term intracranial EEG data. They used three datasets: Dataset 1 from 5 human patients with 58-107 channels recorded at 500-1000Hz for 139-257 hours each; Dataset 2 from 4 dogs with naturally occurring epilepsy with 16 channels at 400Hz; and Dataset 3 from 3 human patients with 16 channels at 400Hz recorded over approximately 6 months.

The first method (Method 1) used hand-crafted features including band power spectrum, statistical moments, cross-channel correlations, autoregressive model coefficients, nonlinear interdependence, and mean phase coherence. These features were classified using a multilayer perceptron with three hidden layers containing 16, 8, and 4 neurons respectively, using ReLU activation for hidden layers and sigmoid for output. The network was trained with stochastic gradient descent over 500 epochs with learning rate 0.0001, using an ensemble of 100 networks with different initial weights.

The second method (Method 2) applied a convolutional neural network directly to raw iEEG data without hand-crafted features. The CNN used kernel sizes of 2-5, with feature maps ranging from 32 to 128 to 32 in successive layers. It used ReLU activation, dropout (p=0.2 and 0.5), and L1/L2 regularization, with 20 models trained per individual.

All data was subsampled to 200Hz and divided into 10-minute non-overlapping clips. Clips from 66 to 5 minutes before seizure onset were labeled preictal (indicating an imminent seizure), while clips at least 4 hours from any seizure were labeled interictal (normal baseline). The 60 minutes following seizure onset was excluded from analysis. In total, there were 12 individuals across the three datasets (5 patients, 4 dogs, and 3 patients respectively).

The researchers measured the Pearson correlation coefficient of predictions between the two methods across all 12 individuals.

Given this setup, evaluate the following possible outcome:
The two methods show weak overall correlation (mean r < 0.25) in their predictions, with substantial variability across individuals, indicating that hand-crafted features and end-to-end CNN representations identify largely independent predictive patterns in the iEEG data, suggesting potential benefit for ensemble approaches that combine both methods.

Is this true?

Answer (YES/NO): NO